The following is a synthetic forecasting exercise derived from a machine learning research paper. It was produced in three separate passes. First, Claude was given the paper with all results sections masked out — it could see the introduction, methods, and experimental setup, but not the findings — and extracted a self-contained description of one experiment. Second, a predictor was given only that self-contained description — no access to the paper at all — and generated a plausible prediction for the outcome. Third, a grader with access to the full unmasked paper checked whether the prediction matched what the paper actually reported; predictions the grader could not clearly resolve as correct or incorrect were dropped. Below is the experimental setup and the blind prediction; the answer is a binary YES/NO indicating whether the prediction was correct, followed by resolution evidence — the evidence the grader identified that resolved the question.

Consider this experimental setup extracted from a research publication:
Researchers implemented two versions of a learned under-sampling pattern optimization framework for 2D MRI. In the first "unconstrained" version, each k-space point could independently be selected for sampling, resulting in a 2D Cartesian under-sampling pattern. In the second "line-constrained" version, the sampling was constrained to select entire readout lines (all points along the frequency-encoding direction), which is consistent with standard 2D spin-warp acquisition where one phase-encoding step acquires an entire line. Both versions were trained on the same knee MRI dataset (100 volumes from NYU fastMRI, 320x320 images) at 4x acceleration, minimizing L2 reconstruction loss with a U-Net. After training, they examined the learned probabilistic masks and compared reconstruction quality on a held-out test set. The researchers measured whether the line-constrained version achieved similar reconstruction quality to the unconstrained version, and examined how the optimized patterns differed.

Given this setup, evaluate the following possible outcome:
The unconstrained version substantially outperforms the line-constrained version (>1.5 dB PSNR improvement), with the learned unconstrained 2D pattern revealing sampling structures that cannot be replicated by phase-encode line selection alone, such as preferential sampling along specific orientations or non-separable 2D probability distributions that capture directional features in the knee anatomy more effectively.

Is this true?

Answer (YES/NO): NO